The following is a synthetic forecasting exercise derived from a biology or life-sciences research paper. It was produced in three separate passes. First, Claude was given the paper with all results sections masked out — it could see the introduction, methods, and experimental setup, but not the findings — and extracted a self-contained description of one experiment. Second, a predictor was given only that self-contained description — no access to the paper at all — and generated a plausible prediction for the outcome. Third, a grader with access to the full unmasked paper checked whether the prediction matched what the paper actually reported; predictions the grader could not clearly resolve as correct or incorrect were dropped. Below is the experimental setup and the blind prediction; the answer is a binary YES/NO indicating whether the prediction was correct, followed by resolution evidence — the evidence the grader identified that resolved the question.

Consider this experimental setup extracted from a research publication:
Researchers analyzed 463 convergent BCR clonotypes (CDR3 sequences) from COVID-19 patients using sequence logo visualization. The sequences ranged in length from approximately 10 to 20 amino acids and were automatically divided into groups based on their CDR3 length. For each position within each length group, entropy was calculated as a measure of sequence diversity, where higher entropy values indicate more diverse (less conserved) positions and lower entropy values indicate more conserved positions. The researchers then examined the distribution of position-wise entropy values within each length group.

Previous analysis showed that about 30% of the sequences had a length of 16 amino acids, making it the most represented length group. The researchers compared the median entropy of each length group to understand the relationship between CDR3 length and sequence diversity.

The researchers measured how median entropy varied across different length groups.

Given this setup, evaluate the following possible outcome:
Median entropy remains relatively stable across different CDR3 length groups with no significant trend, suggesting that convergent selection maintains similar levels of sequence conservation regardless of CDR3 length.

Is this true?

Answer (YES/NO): NO